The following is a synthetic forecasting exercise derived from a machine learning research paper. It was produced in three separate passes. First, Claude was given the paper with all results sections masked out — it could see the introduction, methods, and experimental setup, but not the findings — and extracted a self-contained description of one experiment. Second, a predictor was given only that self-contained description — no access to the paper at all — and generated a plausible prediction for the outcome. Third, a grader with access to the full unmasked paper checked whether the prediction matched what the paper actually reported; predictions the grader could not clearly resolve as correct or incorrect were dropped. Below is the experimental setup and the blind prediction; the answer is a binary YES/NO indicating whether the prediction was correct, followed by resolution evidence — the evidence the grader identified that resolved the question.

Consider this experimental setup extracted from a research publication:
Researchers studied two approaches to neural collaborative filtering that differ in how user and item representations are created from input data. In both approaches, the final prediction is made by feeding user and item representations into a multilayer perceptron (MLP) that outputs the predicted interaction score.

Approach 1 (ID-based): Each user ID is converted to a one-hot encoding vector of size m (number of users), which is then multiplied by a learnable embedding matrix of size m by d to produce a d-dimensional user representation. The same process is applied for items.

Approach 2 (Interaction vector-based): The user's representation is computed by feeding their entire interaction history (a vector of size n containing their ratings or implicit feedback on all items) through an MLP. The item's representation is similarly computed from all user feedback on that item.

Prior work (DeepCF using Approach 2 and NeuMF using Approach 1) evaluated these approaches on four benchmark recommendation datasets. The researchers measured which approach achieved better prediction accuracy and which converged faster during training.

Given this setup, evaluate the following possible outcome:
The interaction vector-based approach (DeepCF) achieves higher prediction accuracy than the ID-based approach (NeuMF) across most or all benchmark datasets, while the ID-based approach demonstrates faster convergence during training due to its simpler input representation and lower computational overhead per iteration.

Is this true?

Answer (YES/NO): NO